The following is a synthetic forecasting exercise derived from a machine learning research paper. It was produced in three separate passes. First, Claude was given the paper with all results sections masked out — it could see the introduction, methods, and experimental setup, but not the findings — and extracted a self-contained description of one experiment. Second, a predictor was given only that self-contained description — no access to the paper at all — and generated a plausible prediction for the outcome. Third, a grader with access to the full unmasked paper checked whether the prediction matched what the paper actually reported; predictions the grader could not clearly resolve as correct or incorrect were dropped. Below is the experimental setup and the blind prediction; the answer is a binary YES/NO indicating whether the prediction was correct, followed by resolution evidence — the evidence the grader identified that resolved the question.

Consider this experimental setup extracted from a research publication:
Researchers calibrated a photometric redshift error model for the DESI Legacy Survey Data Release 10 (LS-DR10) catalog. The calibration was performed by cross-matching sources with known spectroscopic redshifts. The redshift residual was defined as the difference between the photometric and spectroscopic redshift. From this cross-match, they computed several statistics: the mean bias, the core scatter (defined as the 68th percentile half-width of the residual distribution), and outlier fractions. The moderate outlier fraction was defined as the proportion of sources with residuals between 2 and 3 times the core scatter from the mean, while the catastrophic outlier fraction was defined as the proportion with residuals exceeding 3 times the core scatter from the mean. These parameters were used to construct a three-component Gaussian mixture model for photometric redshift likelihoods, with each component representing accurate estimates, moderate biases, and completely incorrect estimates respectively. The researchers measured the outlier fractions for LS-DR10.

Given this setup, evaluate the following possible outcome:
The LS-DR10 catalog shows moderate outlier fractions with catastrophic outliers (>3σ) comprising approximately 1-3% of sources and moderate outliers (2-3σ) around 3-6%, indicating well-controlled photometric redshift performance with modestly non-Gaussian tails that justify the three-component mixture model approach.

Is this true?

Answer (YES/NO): YES